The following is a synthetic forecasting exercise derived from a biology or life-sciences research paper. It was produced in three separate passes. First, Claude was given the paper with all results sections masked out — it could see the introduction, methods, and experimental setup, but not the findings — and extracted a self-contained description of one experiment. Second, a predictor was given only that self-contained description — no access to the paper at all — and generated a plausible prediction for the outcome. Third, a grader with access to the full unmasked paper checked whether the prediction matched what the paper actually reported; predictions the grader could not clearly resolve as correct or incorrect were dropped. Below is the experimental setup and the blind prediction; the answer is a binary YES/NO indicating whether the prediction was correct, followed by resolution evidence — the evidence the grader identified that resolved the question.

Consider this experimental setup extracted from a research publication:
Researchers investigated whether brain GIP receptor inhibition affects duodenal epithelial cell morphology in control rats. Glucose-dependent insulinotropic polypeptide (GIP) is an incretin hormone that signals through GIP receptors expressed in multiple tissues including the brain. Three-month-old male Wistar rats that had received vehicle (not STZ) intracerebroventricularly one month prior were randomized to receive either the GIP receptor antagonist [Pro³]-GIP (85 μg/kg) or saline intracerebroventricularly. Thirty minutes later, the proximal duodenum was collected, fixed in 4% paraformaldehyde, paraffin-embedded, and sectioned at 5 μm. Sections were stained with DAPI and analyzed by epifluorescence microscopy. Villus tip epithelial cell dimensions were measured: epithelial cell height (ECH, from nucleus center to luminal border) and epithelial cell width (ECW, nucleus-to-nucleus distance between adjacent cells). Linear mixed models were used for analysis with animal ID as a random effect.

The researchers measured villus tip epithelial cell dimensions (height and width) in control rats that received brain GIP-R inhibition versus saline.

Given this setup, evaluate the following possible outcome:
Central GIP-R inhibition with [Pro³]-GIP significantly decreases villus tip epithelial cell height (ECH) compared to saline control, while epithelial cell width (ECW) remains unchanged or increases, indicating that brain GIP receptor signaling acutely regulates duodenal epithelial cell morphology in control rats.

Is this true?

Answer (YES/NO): YES